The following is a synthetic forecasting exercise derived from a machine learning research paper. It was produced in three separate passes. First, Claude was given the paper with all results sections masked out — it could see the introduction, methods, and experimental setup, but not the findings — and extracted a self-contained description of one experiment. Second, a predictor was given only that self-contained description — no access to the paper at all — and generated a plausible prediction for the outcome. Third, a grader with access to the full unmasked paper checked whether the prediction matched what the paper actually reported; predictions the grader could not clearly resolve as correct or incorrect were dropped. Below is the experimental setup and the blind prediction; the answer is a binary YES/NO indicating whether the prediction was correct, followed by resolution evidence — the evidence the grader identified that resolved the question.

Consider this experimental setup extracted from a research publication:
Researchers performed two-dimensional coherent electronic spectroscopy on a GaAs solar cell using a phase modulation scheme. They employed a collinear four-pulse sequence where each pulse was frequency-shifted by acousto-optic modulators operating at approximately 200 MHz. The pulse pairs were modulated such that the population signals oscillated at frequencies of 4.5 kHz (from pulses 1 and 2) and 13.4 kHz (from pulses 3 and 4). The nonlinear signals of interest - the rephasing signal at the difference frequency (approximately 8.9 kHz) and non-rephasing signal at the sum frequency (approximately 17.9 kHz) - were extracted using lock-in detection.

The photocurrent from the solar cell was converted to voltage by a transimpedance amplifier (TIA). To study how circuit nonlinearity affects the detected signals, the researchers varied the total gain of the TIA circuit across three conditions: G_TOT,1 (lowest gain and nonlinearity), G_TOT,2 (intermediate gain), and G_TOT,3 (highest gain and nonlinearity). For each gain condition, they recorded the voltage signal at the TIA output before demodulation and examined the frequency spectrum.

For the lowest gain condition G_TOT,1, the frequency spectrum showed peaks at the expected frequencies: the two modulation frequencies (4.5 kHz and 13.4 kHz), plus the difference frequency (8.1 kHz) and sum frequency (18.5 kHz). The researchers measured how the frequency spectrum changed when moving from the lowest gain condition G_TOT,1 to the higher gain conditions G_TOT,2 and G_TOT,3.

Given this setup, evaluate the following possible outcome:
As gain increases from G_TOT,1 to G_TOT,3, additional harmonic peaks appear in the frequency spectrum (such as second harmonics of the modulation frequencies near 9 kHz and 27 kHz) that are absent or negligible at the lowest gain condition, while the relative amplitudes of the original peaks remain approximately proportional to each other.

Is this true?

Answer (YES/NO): NO